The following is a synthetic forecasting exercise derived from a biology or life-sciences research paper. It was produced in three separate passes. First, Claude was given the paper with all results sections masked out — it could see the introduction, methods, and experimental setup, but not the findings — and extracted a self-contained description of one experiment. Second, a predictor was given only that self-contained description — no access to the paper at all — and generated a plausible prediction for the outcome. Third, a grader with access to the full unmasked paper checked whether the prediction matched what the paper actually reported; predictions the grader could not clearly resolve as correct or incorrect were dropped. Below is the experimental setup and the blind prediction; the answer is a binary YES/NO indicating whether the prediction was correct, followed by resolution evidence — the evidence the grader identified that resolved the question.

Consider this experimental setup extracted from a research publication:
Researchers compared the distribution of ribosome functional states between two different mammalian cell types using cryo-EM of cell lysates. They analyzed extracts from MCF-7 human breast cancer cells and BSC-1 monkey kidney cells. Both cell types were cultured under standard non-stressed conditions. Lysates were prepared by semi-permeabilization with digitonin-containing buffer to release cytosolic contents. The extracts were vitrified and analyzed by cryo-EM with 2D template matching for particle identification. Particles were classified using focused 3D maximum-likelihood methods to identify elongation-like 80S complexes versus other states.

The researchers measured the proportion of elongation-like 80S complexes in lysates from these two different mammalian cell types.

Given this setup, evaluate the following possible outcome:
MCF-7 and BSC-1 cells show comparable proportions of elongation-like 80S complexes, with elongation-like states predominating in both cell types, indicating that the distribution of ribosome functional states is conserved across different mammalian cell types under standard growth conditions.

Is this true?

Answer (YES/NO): YES